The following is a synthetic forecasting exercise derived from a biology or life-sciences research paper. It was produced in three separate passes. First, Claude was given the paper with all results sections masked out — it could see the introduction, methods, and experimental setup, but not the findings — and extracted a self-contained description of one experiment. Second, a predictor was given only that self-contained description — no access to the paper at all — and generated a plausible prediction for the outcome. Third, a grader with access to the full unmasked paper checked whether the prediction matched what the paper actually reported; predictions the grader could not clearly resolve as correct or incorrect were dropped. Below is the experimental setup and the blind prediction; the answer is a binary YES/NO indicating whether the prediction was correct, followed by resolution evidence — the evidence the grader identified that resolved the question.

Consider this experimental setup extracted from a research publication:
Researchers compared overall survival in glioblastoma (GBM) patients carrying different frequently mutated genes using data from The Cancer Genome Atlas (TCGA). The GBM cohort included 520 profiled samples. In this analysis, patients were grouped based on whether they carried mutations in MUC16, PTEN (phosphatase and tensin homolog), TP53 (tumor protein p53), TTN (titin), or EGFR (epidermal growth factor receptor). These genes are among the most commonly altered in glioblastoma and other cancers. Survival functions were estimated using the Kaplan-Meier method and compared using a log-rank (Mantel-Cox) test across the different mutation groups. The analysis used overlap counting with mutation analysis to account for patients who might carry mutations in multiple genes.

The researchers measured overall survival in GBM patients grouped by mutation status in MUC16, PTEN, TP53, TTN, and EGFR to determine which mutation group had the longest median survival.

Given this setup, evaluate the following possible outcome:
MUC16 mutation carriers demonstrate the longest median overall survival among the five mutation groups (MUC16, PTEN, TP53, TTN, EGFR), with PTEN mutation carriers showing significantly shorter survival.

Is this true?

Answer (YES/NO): NO